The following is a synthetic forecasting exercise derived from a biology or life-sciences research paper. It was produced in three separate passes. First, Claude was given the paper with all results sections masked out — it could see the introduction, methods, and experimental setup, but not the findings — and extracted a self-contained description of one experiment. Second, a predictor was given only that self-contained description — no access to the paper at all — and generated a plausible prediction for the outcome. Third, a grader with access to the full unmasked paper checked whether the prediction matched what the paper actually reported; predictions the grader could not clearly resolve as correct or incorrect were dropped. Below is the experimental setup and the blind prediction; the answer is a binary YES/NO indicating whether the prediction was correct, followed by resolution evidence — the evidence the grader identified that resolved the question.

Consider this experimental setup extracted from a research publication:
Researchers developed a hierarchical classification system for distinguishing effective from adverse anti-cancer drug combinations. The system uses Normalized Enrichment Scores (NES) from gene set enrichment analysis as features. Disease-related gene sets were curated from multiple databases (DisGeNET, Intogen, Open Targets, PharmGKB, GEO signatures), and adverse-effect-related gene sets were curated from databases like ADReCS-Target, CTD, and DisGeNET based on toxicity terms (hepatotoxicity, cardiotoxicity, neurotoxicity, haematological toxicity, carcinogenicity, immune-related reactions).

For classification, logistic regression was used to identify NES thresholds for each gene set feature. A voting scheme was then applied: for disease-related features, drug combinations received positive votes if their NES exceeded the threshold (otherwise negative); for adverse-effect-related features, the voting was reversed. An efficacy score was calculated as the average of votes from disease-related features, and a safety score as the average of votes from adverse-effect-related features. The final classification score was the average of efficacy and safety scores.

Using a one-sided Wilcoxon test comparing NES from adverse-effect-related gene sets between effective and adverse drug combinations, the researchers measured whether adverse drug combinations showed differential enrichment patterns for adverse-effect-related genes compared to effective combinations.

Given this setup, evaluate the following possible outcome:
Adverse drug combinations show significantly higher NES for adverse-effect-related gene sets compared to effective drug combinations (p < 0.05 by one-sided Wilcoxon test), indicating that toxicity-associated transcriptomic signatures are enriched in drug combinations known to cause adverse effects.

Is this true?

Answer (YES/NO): YES